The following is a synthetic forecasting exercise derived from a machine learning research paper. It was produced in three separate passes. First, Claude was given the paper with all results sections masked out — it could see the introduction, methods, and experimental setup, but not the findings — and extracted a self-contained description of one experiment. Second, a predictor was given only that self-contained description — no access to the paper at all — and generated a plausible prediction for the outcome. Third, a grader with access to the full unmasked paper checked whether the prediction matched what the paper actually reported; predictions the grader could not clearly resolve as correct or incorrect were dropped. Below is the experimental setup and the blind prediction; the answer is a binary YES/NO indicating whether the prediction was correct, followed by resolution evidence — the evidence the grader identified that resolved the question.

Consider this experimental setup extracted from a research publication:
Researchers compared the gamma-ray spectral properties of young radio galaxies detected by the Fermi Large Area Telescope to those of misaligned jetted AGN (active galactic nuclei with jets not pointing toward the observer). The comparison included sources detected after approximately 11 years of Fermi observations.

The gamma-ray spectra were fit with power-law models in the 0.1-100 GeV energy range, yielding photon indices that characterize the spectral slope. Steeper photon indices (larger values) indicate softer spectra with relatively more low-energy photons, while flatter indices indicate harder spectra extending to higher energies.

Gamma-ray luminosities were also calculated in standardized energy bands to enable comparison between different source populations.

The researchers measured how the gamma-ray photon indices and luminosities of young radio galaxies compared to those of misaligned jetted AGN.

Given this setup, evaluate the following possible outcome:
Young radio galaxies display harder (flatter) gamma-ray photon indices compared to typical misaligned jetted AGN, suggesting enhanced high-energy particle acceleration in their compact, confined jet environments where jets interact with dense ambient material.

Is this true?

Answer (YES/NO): NO